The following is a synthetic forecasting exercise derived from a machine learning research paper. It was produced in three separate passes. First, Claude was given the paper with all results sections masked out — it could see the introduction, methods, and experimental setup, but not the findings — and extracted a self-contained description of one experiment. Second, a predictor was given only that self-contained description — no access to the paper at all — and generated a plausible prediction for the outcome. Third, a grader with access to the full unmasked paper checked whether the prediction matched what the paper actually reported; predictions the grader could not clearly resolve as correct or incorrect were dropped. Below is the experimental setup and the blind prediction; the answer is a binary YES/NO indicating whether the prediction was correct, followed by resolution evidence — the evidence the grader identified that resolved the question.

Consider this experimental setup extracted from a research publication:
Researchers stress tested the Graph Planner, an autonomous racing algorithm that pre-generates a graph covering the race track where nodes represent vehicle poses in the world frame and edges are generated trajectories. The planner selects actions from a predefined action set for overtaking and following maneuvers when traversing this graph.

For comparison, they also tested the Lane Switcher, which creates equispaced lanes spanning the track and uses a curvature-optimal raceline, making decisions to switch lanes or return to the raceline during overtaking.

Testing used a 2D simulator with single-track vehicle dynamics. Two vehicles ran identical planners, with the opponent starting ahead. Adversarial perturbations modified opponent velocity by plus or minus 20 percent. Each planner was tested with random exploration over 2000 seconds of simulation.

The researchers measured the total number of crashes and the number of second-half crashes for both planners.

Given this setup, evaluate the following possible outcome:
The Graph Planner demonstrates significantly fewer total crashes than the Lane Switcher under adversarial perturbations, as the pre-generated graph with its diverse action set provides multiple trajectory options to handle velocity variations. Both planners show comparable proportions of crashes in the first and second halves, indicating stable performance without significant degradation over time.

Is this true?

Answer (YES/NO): NO